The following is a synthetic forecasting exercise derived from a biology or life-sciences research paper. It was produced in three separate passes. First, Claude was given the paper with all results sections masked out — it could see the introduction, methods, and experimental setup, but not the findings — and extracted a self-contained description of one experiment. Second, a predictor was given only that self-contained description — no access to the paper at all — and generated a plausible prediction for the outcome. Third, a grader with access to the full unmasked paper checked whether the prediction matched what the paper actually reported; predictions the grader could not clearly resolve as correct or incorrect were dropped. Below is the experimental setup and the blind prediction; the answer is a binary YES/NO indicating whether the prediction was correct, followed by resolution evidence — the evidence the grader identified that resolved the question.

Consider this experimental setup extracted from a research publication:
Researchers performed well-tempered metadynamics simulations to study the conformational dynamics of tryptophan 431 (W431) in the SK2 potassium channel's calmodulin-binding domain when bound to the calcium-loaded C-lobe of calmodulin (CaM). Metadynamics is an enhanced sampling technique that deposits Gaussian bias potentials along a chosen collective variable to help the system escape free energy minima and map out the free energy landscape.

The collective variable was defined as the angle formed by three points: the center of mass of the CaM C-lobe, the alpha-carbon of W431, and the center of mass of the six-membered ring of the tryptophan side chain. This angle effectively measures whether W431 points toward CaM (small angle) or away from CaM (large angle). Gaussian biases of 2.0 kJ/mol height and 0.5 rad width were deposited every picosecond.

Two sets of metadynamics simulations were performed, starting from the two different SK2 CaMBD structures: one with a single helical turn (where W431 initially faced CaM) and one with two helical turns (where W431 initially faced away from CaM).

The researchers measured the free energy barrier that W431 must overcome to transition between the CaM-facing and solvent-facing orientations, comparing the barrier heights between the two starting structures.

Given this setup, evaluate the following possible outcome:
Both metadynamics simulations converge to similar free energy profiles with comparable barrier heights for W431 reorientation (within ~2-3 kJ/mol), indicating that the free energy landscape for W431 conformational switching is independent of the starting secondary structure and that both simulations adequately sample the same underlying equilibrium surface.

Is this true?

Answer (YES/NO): NO